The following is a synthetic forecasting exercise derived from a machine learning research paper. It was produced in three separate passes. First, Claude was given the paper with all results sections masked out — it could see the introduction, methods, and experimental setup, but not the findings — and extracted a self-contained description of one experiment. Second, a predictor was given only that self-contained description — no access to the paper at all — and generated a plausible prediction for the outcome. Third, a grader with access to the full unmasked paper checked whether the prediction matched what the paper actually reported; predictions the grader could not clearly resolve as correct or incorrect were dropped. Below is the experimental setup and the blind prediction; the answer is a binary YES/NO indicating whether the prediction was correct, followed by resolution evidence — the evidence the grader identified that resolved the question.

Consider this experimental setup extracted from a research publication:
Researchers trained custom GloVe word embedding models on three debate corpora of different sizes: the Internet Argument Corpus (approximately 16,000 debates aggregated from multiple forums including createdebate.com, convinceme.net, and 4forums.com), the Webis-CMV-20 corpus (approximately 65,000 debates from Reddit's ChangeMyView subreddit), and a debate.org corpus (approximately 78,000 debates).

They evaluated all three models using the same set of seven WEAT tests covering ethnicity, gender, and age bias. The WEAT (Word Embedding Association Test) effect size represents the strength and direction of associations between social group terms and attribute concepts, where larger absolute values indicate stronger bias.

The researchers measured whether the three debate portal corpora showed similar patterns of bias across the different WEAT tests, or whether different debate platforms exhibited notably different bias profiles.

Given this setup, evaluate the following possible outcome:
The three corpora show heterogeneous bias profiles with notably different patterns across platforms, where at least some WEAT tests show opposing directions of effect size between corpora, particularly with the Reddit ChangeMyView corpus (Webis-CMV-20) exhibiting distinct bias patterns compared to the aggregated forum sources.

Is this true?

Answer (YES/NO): NO